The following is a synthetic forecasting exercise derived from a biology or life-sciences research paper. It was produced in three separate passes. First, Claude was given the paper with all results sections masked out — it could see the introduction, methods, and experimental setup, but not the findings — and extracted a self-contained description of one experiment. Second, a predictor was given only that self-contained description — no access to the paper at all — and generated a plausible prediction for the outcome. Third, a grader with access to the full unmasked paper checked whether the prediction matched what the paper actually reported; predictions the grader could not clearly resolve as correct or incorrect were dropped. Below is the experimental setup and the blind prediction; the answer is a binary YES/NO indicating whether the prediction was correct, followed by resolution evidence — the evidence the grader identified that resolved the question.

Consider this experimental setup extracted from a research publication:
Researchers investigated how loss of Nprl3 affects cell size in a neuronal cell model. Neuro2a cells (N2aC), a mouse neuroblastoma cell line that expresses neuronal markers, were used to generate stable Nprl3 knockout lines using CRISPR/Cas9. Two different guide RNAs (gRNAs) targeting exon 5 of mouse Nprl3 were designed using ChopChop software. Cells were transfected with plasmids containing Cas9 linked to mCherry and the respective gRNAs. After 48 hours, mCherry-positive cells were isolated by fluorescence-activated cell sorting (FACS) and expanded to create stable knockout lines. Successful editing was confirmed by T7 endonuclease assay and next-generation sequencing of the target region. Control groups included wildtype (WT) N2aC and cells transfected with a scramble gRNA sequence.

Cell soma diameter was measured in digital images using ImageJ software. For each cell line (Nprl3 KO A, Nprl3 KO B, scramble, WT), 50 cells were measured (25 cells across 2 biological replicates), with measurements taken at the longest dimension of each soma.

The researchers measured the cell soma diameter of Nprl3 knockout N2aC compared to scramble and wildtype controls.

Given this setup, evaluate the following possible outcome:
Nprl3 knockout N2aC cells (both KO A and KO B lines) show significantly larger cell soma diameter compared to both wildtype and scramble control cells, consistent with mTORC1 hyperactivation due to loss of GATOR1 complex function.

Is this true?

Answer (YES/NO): YES